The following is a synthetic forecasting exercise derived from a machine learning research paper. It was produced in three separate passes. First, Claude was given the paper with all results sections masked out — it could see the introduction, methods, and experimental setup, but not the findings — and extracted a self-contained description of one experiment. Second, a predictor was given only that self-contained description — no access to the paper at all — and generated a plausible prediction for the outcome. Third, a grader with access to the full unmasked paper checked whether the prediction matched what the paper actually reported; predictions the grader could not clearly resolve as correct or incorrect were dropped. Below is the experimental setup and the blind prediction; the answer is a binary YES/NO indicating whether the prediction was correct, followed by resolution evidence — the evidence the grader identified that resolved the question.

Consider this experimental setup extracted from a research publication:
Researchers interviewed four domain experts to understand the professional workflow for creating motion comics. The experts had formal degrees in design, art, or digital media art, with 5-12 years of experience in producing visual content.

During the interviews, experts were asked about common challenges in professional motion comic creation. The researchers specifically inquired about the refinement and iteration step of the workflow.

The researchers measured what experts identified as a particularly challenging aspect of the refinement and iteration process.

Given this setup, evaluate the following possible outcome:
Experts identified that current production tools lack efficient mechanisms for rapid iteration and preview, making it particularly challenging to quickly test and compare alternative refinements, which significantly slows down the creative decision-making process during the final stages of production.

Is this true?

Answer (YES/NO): NO